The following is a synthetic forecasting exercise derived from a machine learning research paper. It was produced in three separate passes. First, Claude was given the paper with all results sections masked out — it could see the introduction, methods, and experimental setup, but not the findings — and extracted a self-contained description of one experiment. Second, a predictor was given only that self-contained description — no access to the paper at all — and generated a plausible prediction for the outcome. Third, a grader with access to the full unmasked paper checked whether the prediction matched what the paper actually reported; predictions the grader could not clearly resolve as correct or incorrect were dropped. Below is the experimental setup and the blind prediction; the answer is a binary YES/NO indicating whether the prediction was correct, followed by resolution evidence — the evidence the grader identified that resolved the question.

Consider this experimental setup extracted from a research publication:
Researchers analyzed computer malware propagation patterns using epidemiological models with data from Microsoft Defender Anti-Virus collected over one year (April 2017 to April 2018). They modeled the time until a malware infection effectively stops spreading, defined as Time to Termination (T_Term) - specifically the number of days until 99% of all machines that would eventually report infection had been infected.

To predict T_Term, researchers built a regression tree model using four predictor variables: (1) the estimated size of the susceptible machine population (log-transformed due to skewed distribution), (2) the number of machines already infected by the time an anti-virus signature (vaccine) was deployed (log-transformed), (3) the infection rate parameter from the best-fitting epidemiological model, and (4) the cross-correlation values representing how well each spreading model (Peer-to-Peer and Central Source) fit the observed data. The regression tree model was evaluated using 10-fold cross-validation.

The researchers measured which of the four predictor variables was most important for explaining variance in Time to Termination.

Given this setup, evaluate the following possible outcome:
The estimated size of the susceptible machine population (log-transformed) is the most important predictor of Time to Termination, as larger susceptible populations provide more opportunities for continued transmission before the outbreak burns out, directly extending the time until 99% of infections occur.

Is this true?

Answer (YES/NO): NO